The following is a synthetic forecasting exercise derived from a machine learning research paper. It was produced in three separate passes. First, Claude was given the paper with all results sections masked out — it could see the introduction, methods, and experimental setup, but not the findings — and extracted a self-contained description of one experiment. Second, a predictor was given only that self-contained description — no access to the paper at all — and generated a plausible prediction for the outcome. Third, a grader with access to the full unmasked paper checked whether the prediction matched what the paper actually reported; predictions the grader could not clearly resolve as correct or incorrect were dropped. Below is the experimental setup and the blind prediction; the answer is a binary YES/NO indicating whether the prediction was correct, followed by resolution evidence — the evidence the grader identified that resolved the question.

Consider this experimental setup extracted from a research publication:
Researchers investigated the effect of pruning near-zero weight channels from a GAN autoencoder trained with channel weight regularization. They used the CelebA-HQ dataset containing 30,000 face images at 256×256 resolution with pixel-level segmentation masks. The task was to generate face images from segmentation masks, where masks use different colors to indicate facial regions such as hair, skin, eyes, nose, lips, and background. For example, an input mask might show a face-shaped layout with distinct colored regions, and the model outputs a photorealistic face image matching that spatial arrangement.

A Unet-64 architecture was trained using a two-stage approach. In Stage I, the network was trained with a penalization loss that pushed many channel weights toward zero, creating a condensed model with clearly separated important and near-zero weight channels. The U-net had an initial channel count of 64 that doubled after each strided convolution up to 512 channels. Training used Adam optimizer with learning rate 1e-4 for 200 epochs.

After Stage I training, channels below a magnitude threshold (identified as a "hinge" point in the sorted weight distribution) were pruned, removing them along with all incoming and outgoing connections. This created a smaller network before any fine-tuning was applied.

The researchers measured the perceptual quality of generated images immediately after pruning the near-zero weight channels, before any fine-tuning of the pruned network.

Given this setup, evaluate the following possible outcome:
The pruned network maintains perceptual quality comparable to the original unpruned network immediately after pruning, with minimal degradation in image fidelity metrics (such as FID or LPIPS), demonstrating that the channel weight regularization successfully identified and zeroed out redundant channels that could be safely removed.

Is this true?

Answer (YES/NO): YES